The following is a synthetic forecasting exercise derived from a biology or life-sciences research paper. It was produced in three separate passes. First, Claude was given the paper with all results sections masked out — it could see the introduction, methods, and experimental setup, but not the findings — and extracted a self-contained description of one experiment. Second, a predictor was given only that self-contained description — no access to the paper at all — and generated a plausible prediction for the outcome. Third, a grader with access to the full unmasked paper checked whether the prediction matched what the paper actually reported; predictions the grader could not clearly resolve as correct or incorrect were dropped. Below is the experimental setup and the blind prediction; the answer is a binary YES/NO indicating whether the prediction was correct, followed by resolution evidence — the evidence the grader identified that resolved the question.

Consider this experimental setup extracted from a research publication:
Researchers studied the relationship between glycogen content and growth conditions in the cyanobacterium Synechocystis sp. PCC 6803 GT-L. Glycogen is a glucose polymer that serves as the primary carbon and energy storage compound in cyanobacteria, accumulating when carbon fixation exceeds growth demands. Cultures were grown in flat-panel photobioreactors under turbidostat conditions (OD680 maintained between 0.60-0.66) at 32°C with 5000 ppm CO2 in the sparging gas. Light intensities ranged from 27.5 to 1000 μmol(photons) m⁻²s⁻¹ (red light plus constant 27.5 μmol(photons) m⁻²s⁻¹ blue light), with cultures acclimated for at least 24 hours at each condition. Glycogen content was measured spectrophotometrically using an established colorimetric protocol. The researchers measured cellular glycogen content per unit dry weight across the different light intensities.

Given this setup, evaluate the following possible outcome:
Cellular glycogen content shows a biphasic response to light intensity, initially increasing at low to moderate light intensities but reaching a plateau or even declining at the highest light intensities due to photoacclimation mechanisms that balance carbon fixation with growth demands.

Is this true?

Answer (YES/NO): NO